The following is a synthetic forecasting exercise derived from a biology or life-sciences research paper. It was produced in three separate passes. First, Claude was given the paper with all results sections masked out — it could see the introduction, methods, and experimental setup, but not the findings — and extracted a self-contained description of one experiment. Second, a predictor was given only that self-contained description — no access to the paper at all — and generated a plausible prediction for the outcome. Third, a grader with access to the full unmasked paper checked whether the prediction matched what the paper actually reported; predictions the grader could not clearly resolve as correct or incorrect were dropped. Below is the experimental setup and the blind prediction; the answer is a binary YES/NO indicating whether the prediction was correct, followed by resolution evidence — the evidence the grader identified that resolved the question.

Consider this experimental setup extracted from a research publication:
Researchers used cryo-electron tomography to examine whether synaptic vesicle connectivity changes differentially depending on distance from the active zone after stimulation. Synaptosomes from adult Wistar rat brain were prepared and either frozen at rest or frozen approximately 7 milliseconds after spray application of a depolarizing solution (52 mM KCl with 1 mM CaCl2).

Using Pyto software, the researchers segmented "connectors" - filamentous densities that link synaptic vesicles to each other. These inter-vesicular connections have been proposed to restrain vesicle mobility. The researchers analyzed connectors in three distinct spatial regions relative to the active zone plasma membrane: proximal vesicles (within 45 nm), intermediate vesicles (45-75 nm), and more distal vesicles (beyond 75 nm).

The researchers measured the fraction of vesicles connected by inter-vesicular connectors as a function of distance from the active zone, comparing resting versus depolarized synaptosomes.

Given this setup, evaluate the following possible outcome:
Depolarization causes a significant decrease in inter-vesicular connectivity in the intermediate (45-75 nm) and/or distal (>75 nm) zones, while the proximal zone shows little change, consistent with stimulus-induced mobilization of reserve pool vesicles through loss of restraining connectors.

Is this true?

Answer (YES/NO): NO